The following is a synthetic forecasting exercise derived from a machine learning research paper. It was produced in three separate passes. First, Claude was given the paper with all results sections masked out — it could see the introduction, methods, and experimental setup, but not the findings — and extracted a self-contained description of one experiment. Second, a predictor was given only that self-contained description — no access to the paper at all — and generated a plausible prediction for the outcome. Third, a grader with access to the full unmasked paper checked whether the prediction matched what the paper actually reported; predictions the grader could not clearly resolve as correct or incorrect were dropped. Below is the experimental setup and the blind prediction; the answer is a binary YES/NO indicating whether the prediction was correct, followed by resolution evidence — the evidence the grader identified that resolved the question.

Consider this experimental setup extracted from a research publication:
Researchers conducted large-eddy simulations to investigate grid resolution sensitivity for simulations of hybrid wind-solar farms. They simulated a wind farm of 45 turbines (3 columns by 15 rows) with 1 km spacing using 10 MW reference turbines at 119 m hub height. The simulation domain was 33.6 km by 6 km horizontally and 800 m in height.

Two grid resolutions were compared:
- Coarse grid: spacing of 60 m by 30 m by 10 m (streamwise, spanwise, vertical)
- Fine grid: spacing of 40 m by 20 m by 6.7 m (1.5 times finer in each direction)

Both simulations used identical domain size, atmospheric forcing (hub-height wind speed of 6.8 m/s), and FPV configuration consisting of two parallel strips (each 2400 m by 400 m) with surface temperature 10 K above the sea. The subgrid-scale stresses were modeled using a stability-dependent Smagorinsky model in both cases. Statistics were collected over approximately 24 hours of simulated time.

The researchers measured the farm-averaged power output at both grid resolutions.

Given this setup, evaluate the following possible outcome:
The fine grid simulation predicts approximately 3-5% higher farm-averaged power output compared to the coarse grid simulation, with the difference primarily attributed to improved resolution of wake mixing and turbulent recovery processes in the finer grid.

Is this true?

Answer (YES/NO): NO